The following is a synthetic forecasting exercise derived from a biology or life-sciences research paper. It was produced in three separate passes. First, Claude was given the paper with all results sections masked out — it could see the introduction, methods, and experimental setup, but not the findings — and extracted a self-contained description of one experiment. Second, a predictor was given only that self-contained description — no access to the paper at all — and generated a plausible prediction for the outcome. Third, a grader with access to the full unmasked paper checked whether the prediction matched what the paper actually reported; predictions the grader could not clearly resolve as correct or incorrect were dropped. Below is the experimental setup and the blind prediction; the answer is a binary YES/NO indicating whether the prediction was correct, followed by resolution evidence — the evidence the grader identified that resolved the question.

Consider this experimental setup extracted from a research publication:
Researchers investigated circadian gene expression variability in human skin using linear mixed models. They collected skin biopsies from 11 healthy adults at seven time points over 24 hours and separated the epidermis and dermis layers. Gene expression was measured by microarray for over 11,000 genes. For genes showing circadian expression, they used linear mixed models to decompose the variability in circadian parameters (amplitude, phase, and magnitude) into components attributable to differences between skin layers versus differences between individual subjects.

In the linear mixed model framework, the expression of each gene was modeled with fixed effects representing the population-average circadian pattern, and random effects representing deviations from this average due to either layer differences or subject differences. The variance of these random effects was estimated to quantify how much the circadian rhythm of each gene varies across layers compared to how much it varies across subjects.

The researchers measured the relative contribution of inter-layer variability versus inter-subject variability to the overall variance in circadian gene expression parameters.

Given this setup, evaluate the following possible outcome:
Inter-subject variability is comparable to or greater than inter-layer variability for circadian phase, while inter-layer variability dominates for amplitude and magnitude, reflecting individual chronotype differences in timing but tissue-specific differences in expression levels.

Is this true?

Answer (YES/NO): NO